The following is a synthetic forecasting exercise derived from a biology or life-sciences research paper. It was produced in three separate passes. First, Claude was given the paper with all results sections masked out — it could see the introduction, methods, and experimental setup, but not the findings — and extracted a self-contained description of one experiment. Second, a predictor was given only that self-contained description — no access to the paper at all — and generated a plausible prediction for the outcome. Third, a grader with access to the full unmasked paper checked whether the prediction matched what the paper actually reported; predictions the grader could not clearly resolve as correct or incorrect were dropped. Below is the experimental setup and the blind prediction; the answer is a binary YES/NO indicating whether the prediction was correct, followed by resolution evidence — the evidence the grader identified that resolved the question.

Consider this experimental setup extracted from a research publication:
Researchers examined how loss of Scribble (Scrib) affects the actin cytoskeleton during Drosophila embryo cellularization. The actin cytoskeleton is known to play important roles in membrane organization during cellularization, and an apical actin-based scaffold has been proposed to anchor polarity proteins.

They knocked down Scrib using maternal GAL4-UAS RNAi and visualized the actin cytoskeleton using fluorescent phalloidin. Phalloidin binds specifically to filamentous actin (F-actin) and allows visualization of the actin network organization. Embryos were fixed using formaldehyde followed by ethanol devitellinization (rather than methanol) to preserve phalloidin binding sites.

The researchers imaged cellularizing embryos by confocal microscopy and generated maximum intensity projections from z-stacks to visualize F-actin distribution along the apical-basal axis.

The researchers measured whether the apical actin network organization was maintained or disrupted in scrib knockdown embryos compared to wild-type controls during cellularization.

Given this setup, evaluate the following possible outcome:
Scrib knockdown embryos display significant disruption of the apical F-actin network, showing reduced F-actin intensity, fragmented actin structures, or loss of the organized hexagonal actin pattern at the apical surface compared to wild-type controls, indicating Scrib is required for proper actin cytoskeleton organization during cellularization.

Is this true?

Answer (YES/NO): NO